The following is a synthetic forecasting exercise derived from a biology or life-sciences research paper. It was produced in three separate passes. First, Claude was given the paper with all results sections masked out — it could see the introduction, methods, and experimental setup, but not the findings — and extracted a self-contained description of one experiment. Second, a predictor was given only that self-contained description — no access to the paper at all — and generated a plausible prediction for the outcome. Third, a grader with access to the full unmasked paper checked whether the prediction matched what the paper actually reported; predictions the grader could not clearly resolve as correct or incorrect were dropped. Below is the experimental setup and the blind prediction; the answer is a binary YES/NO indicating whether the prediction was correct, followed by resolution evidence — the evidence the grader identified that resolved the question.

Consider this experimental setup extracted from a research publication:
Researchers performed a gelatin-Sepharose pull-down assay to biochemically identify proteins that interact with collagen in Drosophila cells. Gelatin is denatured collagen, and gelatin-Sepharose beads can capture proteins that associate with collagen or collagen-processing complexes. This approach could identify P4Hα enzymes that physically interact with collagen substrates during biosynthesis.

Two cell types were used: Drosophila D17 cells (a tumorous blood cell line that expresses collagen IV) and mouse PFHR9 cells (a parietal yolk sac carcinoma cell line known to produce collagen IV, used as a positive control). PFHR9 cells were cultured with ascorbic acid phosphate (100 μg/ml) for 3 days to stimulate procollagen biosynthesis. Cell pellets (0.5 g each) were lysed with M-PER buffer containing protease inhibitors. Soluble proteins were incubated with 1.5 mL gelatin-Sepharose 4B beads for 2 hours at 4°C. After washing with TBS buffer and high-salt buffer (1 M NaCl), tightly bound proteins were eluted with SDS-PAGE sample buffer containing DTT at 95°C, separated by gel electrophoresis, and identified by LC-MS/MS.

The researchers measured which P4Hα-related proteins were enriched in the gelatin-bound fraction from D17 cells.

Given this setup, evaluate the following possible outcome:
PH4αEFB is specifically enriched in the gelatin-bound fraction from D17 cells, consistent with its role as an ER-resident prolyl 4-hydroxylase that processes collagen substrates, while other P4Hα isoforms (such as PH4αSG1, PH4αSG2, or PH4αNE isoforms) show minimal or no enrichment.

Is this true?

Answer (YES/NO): YES